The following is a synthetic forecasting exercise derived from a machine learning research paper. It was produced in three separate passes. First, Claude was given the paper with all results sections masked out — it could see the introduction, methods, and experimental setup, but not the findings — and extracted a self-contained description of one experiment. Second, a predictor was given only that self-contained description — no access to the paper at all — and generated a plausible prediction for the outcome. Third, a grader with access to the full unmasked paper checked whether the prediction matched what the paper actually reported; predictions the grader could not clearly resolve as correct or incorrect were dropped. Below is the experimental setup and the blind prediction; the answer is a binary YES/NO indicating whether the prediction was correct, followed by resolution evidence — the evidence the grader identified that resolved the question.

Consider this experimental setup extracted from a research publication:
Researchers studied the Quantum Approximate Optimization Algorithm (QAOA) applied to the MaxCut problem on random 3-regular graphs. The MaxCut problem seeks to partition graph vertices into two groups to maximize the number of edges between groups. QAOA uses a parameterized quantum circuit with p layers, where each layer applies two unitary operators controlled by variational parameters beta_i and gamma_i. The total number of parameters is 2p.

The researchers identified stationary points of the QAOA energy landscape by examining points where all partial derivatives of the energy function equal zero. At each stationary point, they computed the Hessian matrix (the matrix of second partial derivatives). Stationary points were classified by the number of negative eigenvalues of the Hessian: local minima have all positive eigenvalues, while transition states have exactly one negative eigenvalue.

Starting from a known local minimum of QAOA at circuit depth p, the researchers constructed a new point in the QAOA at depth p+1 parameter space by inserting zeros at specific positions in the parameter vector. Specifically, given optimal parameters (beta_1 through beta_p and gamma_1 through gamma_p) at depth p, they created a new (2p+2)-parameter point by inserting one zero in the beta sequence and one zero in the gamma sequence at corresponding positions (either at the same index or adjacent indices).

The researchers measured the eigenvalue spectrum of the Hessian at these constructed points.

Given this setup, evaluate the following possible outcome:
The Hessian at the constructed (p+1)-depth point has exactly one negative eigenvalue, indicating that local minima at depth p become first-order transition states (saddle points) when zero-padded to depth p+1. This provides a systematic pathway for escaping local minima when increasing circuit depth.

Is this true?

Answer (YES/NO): YES